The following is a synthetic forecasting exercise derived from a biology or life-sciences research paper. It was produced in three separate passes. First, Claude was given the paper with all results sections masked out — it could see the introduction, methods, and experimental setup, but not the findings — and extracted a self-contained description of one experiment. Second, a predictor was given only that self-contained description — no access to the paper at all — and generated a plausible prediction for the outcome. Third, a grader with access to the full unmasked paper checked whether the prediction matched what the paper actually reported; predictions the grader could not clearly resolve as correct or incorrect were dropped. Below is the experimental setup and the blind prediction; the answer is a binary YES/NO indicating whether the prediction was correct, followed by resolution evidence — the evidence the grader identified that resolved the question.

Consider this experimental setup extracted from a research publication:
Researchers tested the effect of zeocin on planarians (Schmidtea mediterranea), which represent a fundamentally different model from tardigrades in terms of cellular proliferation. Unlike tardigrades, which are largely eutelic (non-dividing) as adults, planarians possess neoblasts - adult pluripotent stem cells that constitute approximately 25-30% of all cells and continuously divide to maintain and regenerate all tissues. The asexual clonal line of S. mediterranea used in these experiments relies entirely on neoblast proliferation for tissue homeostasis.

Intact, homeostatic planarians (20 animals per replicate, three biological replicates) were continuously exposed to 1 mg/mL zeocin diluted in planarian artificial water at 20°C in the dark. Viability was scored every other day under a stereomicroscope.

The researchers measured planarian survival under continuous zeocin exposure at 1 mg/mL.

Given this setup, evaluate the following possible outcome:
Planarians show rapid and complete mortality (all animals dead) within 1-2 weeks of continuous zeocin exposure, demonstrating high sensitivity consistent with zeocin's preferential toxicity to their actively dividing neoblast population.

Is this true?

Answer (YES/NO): NO